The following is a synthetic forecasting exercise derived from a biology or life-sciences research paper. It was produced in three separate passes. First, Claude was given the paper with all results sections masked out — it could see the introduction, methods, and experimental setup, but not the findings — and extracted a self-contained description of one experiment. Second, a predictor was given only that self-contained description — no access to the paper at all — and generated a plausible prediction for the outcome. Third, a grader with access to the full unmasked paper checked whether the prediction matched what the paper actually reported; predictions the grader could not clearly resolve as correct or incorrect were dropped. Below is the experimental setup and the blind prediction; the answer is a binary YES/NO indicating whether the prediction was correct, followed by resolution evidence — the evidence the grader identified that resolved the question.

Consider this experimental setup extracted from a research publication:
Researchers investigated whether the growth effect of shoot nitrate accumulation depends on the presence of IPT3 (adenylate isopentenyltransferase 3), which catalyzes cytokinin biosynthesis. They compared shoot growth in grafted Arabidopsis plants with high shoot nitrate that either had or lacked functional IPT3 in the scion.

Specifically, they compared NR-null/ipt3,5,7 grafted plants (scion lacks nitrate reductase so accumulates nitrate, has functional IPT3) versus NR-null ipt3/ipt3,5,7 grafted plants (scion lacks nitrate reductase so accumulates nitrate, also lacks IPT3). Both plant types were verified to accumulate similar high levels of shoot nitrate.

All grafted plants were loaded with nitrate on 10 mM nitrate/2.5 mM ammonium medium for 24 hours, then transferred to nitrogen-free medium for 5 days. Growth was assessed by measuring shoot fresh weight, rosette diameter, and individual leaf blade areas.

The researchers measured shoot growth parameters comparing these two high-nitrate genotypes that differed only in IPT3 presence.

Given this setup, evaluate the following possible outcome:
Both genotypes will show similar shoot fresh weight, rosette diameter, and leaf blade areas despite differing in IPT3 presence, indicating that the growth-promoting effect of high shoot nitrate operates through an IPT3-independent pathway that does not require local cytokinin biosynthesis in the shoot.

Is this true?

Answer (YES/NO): NO